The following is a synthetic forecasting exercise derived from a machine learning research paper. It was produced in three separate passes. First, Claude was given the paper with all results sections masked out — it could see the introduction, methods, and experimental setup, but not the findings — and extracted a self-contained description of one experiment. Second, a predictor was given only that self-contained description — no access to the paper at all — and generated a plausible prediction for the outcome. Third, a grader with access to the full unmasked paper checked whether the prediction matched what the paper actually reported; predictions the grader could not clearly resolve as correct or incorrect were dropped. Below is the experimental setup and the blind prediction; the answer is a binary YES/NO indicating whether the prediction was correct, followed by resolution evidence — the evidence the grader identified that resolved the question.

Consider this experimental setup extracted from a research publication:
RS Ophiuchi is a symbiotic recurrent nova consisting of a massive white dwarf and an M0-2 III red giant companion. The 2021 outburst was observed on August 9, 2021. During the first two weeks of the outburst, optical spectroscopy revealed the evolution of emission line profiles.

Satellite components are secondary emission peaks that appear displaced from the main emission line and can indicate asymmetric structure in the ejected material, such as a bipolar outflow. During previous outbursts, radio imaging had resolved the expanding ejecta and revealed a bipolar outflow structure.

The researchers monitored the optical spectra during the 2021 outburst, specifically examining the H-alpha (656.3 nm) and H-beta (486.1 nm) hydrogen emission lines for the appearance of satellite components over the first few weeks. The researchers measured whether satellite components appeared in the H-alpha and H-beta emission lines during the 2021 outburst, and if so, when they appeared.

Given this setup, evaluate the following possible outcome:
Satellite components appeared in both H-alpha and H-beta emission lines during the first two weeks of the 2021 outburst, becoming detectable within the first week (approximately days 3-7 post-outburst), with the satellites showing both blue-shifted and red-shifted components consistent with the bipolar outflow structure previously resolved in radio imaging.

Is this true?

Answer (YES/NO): NO